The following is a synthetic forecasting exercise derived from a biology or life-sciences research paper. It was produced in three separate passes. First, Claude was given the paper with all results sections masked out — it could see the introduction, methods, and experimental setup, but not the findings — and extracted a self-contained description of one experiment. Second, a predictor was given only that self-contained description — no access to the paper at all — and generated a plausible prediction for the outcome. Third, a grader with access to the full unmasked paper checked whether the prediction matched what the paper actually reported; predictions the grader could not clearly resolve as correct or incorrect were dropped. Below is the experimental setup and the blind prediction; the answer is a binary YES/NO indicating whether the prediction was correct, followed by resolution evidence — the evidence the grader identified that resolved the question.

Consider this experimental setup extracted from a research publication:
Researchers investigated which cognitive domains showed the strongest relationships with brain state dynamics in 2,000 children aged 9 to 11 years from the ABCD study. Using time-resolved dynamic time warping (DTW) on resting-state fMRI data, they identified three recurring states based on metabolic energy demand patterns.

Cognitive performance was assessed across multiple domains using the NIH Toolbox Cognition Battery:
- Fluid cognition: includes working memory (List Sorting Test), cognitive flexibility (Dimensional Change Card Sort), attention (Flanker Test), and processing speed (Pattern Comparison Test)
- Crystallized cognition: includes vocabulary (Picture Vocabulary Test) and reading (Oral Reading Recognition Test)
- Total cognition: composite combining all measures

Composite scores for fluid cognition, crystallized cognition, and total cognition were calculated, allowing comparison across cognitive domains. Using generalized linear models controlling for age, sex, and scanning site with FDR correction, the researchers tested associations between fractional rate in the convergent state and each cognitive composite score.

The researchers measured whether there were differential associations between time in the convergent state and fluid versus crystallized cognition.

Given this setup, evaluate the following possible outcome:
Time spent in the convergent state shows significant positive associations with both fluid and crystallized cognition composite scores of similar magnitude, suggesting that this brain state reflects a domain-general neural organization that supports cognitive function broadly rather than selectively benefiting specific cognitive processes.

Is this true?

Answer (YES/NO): NO